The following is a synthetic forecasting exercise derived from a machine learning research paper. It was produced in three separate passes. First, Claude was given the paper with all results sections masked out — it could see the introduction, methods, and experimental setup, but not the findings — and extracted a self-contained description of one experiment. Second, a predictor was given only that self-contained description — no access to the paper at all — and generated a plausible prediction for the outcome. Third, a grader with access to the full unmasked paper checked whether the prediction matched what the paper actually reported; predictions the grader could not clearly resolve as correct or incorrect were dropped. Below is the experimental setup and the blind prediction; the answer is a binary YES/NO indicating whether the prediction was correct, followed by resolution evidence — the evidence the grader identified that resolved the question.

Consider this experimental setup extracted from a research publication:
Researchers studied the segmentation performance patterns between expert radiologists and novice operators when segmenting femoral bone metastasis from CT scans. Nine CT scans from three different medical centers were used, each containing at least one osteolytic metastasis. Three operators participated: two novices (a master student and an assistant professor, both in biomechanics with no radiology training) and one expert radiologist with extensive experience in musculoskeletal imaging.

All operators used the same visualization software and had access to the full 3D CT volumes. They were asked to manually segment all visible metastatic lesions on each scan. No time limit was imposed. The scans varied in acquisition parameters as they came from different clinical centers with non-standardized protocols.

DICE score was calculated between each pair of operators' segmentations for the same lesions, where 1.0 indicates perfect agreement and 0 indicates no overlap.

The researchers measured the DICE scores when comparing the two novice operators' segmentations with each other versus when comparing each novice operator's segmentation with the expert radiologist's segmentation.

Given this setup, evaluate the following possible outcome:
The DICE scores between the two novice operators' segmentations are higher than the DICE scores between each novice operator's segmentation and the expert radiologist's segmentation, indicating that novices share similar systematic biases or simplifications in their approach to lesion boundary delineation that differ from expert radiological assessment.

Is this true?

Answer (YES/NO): YES